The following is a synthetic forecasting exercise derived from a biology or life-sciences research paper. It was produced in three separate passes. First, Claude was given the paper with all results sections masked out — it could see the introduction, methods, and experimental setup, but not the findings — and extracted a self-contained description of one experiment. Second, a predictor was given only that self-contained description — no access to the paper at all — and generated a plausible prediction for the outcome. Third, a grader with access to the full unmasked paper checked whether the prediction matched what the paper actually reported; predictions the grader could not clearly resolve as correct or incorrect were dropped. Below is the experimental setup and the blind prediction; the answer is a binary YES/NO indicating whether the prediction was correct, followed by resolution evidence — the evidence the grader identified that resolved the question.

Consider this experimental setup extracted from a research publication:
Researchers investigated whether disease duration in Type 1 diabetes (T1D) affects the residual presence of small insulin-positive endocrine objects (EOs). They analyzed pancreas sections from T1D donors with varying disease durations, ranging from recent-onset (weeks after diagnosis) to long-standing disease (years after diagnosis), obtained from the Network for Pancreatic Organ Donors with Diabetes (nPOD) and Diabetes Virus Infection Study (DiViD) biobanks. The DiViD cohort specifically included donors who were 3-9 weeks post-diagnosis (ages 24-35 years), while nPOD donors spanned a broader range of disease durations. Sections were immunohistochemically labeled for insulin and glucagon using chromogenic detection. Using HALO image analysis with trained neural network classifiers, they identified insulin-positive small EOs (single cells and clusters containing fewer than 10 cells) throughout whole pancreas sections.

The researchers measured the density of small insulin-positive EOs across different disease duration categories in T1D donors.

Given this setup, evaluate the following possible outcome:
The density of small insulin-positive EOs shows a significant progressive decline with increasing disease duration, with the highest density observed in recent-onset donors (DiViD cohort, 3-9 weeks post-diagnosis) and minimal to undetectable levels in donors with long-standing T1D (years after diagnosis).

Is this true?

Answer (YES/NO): NO